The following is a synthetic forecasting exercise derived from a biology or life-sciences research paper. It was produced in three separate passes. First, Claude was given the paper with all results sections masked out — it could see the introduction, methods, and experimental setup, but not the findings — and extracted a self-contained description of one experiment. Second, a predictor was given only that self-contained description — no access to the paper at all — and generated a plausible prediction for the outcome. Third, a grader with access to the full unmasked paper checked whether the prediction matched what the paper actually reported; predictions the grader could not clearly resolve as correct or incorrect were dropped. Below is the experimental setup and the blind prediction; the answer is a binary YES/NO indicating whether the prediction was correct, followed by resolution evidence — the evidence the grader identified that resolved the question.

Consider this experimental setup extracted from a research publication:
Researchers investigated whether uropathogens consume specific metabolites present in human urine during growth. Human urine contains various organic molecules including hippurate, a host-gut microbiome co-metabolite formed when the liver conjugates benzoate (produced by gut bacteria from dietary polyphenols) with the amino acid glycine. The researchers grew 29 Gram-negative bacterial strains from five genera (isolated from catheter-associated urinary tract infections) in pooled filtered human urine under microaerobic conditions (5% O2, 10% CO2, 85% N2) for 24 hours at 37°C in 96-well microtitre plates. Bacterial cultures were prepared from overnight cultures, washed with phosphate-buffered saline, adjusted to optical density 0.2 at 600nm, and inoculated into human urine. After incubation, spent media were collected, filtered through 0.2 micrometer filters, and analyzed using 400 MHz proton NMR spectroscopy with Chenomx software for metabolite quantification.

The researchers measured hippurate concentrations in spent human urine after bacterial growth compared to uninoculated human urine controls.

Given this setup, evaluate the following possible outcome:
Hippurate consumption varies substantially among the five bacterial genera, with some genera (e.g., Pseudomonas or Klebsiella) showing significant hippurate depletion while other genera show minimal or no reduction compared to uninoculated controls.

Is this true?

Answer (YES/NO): NO